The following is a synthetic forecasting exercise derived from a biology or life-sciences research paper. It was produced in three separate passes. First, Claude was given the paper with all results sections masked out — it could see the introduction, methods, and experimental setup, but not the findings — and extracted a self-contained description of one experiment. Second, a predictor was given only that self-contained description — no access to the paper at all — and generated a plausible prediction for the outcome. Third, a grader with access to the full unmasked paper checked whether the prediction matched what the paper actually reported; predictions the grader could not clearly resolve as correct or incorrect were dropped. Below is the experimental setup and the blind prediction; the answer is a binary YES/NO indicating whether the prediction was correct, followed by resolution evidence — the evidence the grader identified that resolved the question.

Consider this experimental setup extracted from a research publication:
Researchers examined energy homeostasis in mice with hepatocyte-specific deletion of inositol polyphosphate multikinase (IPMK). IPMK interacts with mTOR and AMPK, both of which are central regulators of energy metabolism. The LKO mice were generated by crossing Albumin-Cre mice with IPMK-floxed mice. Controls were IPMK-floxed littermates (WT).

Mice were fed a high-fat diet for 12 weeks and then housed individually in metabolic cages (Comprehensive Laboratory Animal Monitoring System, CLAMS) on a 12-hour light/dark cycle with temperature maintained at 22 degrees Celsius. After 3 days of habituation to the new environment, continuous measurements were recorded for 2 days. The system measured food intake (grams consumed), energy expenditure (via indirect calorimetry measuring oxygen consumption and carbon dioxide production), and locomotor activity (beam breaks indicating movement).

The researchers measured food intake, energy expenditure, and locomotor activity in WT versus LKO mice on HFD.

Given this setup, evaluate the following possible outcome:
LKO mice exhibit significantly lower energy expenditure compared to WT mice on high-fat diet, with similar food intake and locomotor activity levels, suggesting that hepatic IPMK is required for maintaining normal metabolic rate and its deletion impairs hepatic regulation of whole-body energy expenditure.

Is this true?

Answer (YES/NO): NO